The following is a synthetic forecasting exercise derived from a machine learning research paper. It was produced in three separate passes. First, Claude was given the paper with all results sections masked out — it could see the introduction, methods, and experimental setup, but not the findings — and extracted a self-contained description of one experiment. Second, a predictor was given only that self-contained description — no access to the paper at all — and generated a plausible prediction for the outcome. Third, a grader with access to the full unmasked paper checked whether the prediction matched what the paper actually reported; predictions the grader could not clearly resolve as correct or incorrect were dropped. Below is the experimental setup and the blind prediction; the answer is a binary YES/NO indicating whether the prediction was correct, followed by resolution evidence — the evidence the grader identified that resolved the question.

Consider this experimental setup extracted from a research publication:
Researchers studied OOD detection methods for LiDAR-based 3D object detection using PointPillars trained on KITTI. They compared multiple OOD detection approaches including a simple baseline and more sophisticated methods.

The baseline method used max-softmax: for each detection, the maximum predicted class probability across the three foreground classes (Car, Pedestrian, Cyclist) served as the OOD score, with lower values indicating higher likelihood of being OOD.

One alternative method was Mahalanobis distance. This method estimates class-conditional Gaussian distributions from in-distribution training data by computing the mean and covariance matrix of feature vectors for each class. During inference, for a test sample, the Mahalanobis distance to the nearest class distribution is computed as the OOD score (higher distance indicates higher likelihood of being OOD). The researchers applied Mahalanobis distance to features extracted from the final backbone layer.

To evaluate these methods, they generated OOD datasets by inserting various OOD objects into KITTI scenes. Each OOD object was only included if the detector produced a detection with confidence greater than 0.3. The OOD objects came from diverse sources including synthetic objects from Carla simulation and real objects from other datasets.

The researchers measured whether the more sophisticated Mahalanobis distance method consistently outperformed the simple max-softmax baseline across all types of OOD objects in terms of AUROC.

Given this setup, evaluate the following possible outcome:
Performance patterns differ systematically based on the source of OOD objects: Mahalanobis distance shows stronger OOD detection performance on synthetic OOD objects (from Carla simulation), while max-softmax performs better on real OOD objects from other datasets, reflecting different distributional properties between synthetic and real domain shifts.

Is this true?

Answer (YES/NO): NO